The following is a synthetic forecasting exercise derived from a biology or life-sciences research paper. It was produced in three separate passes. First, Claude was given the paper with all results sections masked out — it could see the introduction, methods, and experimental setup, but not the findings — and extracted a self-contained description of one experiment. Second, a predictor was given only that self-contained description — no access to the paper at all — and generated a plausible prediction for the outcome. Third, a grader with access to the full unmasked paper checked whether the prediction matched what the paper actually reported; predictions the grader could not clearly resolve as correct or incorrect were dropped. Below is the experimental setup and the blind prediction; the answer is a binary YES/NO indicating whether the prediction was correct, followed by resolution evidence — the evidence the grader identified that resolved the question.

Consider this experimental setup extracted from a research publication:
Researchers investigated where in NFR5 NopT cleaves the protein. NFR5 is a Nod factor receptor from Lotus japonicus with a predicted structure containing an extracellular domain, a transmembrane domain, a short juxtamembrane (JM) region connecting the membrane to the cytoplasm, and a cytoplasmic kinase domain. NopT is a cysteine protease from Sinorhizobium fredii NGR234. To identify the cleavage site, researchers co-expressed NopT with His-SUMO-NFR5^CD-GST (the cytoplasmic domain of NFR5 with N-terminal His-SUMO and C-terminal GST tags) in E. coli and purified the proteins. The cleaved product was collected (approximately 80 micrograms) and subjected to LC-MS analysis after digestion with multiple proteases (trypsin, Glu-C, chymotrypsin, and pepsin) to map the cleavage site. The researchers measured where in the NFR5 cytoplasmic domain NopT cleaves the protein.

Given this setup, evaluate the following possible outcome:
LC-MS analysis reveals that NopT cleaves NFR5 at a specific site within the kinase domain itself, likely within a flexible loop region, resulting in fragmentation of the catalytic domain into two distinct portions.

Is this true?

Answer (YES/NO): NO